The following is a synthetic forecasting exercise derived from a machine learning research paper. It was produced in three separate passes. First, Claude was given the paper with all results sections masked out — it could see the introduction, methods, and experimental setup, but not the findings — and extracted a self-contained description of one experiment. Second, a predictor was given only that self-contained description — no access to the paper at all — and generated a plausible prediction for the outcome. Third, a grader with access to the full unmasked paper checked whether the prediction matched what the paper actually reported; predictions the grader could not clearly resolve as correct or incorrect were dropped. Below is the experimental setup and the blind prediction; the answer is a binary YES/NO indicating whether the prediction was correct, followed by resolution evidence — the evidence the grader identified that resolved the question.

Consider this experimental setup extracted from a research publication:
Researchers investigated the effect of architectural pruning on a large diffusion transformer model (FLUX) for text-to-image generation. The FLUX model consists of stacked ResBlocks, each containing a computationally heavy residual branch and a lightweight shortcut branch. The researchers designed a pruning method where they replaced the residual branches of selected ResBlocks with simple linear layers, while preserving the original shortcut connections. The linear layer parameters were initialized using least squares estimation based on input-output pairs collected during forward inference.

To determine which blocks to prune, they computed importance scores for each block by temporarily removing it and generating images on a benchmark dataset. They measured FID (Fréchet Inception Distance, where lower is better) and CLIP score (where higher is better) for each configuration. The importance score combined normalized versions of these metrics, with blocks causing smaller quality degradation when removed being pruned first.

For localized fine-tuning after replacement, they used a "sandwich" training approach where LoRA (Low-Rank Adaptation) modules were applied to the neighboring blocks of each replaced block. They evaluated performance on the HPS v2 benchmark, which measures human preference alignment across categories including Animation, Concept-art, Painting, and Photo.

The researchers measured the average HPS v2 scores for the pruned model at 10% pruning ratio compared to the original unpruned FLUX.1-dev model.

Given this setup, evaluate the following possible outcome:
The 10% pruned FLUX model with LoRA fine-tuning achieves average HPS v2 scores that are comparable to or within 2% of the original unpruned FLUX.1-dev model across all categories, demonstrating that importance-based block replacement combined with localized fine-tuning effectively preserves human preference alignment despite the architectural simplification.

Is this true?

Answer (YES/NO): YES